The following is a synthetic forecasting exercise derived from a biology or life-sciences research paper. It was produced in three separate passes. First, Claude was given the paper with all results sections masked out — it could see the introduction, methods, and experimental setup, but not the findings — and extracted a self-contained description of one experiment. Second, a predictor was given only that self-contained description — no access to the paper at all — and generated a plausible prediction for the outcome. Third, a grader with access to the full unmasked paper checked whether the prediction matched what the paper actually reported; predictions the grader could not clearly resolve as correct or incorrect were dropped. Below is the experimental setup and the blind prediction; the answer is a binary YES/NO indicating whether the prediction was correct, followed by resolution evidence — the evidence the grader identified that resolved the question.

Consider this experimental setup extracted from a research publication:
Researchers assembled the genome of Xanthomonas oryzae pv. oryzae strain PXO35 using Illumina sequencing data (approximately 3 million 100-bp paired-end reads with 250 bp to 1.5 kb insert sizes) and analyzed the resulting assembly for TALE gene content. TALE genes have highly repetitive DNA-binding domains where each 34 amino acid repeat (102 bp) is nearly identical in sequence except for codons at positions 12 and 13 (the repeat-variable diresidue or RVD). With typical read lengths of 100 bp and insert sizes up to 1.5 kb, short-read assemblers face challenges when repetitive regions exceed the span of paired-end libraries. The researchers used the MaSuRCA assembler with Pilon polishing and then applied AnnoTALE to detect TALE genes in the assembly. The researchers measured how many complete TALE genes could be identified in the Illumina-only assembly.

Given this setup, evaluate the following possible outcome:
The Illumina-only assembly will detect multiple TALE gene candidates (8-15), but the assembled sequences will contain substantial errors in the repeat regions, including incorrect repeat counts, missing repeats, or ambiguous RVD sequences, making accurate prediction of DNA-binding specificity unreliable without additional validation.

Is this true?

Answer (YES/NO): NO